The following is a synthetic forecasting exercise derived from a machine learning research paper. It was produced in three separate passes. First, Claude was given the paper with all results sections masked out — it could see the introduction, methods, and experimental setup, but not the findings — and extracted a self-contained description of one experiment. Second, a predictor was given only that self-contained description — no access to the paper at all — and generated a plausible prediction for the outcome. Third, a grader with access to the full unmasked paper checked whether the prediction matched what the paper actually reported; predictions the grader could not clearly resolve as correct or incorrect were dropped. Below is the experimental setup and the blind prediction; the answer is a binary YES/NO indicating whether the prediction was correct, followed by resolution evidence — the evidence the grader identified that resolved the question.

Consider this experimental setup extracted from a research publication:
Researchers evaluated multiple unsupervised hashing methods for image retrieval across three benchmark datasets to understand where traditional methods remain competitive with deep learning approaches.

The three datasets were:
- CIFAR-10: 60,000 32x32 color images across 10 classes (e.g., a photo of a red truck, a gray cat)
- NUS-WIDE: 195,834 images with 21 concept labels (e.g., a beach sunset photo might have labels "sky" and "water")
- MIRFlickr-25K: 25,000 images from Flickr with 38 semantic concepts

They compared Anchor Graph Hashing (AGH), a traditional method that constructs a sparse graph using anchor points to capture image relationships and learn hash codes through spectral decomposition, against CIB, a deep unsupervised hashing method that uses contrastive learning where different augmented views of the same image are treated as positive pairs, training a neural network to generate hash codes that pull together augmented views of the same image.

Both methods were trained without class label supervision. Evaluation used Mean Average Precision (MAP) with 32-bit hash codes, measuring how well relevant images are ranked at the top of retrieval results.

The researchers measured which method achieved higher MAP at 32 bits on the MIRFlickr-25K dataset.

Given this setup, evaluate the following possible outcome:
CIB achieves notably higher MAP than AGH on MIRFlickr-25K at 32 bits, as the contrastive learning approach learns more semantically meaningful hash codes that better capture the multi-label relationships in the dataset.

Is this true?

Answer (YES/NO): NO